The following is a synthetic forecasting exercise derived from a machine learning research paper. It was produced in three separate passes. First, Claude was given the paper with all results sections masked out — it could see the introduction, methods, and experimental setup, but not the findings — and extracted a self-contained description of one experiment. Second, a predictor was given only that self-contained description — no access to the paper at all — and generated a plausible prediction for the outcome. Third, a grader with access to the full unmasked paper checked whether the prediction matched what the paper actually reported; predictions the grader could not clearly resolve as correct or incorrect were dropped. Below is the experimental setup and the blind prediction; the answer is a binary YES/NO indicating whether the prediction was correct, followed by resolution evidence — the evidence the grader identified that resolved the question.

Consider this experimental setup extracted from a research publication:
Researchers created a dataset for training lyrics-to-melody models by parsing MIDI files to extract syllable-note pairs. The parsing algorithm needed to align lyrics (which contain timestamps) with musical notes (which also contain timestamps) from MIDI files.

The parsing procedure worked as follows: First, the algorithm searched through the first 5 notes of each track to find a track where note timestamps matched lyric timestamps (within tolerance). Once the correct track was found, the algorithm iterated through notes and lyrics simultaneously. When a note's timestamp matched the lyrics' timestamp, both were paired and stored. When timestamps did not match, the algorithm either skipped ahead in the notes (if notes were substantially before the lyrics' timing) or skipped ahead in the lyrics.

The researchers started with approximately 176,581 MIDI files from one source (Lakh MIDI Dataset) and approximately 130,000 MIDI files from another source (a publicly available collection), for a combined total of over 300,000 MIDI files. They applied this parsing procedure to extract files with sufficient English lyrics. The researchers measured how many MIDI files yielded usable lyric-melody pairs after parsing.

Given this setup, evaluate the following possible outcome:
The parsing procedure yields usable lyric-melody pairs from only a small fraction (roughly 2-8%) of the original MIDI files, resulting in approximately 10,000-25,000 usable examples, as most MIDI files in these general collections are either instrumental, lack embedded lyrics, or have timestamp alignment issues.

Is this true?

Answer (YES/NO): YES